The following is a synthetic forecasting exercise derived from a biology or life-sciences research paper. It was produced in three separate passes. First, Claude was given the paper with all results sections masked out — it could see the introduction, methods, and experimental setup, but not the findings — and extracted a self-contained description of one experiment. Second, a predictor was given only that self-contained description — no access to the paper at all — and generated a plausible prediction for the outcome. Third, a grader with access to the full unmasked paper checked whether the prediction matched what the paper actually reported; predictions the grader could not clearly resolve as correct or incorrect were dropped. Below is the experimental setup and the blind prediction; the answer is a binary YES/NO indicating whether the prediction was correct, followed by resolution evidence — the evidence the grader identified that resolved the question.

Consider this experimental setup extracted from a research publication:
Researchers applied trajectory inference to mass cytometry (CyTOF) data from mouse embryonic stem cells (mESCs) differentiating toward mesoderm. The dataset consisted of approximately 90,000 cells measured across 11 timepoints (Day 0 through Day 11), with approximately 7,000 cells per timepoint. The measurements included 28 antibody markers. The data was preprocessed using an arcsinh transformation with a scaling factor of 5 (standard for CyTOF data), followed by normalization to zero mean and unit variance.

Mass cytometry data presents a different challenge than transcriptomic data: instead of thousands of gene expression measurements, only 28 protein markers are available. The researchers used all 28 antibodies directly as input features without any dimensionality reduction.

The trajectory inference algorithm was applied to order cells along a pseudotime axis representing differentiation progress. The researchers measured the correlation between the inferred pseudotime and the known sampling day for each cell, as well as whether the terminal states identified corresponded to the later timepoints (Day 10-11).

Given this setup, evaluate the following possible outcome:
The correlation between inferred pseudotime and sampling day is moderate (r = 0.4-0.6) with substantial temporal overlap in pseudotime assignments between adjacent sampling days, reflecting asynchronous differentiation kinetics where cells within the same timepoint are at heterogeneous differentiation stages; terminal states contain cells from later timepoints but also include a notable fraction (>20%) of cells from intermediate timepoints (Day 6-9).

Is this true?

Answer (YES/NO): NO